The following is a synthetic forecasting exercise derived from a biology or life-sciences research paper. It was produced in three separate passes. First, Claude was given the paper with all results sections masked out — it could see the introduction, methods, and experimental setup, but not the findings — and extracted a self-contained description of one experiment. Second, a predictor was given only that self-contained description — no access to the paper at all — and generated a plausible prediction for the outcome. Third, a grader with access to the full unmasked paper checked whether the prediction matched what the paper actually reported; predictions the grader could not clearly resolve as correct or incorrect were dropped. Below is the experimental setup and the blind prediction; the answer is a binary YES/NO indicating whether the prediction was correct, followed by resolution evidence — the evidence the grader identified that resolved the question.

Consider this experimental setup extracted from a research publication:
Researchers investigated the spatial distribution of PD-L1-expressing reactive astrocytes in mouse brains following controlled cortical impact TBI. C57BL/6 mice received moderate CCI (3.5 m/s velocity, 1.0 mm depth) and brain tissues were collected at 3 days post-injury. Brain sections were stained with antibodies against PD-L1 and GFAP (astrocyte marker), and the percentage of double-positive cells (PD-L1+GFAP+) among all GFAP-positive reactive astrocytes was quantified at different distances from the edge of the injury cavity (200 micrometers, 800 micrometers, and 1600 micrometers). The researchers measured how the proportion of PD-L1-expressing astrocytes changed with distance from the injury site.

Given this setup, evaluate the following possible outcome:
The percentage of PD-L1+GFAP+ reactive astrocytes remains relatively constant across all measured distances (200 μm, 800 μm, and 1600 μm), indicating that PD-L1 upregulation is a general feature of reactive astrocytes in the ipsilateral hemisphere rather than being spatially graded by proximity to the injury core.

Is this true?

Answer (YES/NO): NO